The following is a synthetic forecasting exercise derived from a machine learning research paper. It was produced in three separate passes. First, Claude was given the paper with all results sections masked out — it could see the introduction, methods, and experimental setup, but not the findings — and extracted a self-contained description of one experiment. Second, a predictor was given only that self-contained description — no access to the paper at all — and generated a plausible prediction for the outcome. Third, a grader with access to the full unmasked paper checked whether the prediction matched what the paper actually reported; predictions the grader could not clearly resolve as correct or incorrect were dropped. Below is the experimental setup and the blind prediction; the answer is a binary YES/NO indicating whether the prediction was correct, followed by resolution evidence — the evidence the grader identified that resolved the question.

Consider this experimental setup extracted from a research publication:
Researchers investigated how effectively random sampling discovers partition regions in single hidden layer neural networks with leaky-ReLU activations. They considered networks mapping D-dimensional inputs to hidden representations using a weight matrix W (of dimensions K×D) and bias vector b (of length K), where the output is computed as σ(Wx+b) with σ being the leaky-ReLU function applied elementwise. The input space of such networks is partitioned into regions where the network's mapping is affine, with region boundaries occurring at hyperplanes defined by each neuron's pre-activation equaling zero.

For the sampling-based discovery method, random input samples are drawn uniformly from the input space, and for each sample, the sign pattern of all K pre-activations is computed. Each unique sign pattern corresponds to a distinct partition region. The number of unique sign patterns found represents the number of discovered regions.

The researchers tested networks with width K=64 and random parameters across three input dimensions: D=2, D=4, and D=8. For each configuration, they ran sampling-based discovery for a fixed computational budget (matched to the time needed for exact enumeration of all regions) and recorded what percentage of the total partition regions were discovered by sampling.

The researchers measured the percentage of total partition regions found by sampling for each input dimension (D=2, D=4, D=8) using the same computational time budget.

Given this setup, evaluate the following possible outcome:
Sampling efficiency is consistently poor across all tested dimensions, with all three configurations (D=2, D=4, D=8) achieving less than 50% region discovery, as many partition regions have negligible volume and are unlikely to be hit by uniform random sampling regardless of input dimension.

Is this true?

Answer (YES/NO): NO